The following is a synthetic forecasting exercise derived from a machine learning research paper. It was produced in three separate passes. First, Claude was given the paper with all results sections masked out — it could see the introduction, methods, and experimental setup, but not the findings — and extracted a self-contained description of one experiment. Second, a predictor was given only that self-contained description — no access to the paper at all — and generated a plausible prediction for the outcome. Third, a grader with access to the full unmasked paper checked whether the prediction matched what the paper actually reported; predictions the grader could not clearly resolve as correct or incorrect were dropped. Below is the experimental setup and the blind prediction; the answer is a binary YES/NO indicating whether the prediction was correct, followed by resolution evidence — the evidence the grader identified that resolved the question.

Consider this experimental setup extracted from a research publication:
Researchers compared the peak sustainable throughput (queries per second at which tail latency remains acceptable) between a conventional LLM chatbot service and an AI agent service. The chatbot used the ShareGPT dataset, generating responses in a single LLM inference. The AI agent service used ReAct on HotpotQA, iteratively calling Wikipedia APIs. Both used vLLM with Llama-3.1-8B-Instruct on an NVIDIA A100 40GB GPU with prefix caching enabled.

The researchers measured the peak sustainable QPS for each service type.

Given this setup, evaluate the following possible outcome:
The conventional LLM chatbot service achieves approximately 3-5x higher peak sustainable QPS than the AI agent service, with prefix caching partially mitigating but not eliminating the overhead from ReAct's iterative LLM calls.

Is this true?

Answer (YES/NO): NO